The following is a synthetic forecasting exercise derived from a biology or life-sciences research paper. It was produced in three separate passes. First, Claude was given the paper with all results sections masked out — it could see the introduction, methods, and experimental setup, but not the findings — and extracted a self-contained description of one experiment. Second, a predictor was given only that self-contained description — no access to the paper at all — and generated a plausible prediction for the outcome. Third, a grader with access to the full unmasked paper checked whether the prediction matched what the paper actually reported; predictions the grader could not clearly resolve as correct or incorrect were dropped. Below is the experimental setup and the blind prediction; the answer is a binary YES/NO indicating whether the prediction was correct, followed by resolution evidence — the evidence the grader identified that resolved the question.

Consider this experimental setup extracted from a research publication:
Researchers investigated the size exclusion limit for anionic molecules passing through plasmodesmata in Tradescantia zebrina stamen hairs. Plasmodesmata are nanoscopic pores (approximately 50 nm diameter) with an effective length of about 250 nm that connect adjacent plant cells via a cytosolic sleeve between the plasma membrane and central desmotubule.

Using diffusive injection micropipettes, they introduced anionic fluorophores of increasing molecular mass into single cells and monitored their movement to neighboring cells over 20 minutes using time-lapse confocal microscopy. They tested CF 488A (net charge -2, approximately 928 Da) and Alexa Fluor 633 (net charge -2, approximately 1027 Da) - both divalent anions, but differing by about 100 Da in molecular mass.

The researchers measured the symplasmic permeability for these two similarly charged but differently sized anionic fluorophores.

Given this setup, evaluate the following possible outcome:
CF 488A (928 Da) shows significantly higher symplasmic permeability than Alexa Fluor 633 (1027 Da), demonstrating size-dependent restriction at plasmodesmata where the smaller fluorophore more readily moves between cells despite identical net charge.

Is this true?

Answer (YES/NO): YES